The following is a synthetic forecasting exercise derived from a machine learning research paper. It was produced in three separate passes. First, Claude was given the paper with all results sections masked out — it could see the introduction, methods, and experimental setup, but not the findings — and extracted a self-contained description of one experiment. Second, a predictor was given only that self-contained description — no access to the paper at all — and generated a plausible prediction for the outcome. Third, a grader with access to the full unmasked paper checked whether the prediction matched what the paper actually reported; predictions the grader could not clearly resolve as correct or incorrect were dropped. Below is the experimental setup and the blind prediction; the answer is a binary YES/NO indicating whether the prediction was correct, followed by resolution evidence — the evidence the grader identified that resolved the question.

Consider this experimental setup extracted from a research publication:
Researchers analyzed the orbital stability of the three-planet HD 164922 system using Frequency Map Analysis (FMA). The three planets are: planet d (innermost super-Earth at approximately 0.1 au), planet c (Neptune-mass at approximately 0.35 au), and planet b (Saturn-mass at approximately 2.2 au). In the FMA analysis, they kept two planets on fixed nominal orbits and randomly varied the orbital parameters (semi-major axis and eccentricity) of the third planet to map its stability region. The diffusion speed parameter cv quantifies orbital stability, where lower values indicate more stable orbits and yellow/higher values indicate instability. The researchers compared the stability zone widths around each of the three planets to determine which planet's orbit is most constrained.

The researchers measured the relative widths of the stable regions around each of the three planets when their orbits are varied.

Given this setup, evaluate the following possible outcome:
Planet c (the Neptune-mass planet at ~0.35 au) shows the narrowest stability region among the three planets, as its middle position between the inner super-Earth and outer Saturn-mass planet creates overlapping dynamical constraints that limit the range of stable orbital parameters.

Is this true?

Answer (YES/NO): NO